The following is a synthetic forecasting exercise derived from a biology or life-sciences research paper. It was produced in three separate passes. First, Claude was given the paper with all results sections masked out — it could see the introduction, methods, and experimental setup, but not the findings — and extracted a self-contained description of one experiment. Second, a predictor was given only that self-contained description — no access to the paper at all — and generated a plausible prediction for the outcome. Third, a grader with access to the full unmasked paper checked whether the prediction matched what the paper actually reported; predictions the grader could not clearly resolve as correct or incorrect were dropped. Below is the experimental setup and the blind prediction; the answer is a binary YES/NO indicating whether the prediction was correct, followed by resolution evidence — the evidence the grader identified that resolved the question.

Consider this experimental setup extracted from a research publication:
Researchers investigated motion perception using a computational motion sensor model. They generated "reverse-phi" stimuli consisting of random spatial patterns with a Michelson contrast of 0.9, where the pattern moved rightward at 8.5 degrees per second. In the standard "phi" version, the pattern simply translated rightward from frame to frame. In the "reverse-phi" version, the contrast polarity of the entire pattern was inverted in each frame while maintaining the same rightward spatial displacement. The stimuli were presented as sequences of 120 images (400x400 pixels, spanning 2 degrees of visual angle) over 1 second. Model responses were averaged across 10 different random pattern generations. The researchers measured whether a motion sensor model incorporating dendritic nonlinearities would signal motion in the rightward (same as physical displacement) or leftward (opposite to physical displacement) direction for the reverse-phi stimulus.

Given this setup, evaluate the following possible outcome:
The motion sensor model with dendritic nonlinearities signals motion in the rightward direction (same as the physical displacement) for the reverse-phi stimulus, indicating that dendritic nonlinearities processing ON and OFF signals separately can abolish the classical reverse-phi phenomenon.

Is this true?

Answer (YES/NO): NO